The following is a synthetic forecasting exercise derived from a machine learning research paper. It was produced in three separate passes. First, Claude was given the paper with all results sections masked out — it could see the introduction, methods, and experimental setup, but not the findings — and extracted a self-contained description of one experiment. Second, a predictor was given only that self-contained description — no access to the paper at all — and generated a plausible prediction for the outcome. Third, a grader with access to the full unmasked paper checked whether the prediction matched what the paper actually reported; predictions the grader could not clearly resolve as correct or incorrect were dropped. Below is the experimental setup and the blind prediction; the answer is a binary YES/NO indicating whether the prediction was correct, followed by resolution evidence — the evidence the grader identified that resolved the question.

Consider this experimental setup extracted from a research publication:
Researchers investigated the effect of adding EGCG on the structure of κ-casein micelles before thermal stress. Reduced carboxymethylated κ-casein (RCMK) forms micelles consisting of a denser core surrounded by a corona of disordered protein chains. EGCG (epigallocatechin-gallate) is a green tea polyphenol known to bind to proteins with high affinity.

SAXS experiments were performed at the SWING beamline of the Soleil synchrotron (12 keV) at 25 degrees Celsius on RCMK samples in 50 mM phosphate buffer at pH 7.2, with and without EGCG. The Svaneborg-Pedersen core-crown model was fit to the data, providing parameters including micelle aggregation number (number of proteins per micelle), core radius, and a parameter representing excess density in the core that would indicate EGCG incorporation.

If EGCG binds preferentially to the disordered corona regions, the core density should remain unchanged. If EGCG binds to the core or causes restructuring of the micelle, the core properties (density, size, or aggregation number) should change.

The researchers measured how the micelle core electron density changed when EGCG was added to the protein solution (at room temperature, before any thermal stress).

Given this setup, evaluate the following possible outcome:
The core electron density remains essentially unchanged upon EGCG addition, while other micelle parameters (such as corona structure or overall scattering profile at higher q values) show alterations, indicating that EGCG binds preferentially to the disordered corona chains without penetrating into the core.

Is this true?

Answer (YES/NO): NO